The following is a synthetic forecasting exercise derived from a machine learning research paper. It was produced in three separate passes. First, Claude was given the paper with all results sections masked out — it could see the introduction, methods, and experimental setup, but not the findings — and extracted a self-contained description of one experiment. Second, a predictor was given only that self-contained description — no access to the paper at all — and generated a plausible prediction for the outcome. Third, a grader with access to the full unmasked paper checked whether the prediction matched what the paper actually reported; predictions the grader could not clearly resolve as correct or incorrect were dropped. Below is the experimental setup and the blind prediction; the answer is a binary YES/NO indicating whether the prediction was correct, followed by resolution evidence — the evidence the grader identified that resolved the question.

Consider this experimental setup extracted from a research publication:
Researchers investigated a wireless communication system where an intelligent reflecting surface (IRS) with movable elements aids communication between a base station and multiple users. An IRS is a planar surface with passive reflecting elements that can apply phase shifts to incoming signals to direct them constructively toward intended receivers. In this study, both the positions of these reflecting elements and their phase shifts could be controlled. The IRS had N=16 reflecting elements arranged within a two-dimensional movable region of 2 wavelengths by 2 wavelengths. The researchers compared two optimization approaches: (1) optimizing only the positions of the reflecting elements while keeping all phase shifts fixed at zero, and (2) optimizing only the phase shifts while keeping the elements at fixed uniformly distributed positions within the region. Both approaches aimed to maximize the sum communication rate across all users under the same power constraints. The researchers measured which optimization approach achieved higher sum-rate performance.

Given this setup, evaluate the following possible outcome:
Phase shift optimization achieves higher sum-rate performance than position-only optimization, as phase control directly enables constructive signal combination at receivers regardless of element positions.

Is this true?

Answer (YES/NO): NO